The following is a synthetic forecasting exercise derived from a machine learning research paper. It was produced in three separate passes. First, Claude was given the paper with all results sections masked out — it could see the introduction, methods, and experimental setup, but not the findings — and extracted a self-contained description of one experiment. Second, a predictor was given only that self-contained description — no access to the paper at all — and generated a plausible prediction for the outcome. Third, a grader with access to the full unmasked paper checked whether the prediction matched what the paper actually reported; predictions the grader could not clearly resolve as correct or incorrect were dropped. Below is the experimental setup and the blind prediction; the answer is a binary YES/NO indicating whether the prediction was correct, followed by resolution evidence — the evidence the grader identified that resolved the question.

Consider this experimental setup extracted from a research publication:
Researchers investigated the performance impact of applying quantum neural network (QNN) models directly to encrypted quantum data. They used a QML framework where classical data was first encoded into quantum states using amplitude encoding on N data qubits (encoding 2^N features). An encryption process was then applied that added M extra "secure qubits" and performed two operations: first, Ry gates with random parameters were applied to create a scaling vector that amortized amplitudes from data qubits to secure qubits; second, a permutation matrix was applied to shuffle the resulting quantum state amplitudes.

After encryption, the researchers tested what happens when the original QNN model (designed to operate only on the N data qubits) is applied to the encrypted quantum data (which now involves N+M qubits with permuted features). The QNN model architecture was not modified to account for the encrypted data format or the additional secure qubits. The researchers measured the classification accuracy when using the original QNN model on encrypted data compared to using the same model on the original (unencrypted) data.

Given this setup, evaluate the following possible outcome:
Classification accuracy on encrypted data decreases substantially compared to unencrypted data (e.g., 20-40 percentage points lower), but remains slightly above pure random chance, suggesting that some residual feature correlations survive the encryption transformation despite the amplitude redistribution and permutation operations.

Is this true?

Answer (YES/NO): NO